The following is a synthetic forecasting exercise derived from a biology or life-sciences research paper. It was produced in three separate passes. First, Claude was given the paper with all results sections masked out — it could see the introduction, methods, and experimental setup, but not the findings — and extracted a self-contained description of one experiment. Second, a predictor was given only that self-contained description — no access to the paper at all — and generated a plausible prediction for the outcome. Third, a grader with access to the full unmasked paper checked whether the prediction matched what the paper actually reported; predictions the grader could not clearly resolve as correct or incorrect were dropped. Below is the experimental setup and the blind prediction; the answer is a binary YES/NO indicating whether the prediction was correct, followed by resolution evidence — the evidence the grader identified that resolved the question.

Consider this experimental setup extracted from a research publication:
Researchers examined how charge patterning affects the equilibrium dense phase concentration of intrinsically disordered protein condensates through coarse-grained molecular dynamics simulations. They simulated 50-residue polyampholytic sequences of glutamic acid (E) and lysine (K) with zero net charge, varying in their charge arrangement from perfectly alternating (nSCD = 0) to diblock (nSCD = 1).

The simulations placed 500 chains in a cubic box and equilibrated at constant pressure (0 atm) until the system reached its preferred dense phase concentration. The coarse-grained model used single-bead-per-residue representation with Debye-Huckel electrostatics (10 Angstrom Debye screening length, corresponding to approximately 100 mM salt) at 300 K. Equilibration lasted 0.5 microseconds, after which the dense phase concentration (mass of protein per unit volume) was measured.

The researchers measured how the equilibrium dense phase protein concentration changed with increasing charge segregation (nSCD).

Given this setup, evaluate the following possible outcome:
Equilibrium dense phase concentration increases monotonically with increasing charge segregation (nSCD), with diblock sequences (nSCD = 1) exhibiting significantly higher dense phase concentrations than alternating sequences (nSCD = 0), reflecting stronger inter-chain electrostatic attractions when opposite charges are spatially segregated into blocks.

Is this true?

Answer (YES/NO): YES